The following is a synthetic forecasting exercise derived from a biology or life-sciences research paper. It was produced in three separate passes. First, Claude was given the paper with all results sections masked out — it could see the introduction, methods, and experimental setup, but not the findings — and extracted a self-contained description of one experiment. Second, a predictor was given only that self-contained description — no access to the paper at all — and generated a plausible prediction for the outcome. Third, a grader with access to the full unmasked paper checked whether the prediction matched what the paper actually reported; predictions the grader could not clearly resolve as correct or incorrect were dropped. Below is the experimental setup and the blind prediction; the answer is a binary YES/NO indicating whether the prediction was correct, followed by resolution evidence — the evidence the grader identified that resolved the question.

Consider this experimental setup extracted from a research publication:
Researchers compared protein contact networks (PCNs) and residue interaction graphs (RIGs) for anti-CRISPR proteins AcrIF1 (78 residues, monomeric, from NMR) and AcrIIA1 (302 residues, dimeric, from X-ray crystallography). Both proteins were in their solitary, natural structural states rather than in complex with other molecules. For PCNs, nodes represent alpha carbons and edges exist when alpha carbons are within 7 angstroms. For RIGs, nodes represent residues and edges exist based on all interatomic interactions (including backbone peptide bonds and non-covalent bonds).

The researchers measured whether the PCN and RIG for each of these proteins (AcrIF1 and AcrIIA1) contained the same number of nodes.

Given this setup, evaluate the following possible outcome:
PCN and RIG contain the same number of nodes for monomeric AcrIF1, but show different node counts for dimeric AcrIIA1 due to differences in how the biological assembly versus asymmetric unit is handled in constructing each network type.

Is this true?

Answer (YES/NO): NO